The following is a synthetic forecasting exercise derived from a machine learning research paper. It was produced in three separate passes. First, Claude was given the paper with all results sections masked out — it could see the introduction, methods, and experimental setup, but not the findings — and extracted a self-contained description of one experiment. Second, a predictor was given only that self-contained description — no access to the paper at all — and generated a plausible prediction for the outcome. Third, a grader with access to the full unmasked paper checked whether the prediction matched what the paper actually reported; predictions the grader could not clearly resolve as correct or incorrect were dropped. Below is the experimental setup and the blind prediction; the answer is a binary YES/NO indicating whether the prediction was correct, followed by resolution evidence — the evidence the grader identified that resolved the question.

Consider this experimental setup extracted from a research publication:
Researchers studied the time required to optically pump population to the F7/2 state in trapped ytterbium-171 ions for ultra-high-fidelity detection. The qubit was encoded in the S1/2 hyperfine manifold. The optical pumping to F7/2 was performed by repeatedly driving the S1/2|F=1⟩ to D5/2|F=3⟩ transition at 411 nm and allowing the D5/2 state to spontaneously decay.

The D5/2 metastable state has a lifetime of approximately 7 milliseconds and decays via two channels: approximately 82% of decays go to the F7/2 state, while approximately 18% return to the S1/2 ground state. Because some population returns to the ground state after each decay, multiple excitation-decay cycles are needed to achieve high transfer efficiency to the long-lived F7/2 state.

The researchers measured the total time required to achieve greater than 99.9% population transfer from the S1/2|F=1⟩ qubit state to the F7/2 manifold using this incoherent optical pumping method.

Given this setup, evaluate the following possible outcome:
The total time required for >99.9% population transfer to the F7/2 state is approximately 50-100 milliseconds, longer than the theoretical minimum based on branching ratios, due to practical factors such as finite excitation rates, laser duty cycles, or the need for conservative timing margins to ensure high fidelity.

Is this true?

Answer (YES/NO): YES